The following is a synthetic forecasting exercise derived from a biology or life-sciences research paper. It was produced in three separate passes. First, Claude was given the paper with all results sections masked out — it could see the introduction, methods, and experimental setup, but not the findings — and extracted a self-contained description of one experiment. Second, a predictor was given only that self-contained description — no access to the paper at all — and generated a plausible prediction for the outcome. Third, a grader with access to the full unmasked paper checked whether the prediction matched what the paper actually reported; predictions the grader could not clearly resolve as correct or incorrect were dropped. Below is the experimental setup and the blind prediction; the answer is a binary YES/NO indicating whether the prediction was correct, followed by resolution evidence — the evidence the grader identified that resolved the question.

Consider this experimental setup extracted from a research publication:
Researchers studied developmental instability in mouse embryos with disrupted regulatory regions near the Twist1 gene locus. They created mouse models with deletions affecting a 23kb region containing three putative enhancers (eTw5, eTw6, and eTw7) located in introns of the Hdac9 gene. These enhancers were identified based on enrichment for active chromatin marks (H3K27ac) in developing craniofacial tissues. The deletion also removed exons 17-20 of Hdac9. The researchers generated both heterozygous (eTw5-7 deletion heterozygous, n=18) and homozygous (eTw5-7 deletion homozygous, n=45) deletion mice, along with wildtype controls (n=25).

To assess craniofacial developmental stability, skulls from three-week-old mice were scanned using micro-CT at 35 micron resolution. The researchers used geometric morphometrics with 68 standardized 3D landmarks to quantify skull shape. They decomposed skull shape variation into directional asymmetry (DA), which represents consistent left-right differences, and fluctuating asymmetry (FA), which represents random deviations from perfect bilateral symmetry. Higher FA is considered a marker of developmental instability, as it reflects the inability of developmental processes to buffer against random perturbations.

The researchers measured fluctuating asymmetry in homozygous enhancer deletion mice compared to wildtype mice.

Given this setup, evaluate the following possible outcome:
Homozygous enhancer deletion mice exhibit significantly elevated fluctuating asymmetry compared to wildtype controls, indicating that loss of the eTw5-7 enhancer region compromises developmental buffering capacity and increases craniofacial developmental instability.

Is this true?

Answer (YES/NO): NO